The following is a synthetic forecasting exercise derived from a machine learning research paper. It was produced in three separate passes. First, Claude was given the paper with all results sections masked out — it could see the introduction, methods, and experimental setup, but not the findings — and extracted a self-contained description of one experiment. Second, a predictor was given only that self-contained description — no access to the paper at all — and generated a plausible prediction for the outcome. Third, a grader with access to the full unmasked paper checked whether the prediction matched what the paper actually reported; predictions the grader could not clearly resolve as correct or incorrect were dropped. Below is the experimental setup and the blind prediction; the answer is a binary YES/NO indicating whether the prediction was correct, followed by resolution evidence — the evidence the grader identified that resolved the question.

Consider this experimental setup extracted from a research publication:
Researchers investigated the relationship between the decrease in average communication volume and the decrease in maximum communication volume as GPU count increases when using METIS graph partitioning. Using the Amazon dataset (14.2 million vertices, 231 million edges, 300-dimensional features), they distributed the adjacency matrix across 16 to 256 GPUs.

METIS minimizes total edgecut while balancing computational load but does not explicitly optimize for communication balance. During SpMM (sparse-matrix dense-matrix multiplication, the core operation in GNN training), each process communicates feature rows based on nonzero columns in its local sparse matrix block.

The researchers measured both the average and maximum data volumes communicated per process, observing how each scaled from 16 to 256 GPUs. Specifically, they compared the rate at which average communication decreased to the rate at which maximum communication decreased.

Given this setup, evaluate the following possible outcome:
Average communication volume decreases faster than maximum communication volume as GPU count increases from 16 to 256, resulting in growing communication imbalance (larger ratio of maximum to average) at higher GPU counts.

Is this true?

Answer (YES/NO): YES